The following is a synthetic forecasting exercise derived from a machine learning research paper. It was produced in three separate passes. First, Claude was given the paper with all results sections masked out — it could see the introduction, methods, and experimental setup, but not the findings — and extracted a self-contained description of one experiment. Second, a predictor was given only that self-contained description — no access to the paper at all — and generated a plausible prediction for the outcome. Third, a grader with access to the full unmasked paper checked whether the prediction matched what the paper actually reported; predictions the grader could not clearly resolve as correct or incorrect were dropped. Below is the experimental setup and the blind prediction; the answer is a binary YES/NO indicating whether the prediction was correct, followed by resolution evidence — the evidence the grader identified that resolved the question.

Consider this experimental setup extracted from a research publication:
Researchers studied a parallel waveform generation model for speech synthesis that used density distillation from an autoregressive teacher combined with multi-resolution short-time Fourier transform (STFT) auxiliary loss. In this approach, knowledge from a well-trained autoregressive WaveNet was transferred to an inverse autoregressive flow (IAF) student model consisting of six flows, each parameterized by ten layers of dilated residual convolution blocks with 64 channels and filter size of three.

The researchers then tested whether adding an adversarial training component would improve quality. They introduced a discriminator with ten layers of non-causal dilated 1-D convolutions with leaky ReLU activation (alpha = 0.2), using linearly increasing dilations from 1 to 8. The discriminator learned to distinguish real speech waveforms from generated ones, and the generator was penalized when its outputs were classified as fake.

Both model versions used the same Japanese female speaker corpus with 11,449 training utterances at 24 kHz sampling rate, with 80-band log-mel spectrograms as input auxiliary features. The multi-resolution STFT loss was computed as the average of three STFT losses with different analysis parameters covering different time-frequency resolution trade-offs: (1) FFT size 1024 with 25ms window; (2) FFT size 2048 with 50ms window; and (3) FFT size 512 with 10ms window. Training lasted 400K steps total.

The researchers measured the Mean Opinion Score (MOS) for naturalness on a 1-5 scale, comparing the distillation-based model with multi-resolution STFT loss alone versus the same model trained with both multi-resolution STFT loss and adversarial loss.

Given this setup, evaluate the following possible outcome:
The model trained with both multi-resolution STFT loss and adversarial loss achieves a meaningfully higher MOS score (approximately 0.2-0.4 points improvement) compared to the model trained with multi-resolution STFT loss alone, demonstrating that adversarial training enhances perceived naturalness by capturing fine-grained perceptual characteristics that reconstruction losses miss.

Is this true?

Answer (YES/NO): NO